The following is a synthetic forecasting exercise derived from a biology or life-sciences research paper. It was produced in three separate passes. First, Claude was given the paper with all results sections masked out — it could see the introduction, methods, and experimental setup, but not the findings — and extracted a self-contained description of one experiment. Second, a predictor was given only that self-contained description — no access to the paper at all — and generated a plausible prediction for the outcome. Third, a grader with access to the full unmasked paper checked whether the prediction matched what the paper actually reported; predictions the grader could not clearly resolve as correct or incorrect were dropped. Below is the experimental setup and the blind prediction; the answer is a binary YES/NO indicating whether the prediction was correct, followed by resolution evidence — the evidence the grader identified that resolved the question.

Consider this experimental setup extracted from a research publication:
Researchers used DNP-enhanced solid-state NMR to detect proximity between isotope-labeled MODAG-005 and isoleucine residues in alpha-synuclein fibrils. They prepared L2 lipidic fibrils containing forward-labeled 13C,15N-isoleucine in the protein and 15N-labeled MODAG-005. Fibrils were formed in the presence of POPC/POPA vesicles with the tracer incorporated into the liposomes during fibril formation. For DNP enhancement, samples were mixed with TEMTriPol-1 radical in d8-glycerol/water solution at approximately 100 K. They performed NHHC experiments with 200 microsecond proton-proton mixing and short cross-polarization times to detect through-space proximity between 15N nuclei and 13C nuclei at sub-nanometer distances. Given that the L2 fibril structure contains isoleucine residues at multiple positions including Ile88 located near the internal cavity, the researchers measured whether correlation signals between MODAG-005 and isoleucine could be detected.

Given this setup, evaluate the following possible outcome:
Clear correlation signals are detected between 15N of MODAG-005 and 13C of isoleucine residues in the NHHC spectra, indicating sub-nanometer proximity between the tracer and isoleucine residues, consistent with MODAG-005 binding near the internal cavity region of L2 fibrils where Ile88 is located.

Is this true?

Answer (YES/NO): YES